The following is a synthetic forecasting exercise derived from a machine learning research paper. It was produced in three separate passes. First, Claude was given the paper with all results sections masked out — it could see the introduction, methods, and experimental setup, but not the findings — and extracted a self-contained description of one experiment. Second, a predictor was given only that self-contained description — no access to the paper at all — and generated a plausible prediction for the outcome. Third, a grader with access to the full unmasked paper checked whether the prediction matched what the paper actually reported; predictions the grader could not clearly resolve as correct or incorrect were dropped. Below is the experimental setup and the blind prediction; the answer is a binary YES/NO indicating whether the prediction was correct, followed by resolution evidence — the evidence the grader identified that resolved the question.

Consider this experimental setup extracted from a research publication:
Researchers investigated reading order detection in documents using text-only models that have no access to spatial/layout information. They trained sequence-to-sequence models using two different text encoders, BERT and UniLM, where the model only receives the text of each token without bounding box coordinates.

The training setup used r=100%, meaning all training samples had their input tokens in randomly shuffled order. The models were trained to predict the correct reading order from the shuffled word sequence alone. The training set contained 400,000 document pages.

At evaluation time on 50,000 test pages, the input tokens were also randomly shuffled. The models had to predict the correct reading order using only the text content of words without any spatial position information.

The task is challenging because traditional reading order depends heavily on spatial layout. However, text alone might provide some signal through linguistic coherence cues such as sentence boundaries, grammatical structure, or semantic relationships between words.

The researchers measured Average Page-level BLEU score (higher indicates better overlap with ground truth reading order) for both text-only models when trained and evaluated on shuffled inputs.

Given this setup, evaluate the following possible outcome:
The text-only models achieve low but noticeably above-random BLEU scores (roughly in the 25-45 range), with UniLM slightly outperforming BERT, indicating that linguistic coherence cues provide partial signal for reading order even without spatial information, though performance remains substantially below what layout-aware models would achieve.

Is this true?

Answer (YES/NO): YES